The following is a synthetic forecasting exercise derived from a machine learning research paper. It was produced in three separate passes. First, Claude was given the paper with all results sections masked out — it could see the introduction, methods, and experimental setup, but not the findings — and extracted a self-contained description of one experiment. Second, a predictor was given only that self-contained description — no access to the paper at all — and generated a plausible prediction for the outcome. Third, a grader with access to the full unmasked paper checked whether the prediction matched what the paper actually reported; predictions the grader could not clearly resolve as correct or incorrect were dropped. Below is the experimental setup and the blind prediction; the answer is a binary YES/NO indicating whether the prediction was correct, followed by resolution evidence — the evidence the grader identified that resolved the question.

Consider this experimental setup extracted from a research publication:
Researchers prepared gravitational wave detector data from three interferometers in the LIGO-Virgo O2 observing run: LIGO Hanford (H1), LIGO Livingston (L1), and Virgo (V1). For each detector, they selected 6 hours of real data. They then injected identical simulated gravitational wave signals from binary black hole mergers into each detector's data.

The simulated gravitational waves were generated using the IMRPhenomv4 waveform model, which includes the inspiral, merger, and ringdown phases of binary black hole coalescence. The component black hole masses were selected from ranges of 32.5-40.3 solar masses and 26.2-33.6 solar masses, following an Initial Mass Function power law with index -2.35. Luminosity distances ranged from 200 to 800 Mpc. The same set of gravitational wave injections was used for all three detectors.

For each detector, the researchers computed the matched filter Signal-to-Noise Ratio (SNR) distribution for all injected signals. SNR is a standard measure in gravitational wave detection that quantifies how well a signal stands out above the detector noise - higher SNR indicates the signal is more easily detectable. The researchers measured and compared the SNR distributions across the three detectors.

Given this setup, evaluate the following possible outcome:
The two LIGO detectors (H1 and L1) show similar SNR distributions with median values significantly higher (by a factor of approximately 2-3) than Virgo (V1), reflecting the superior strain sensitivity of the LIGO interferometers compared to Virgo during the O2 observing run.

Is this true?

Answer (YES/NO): NO